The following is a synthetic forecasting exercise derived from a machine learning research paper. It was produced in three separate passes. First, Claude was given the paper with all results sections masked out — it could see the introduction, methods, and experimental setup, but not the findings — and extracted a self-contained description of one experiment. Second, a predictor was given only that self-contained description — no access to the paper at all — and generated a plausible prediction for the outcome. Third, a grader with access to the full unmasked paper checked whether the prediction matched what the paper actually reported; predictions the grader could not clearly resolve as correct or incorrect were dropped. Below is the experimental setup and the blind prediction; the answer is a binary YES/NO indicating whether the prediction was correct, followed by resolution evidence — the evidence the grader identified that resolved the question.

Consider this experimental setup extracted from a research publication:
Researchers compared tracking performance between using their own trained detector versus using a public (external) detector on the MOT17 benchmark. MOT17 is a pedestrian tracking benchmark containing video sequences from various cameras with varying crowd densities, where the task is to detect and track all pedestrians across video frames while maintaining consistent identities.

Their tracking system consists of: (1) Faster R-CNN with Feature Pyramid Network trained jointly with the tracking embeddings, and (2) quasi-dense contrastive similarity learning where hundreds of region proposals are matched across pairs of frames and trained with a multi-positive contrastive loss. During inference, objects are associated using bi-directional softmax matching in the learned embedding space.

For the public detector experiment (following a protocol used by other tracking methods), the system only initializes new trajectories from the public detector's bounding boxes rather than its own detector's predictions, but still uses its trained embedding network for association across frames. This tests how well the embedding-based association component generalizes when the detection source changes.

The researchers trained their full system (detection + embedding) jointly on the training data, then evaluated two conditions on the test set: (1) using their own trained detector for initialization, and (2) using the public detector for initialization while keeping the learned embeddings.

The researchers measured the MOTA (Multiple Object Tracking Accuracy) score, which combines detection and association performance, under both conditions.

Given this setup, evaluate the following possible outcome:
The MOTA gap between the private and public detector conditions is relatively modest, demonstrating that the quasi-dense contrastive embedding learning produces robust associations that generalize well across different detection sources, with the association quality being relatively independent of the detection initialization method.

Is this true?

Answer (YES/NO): NO